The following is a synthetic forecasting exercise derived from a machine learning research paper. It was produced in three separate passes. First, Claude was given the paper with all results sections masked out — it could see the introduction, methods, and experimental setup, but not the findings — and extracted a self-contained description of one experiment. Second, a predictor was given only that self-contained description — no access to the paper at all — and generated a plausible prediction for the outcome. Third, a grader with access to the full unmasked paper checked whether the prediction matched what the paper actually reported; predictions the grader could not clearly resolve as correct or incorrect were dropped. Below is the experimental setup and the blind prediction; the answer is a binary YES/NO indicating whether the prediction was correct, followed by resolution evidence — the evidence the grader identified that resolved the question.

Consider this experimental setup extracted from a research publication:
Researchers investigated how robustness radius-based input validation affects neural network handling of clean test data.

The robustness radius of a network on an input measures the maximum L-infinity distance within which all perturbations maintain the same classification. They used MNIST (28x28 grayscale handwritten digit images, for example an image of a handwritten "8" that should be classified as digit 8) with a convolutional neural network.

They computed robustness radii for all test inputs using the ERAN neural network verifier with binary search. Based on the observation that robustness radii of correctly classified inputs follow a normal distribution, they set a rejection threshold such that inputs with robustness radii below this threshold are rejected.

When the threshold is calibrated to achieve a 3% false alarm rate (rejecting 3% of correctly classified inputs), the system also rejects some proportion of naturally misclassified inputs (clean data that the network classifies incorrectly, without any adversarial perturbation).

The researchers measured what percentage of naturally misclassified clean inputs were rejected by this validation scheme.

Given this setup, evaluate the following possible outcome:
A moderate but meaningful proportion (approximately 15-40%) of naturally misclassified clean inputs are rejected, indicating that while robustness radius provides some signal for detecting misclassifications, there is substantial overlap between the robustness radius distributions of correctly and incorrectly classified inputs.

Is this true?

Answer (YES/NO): NO